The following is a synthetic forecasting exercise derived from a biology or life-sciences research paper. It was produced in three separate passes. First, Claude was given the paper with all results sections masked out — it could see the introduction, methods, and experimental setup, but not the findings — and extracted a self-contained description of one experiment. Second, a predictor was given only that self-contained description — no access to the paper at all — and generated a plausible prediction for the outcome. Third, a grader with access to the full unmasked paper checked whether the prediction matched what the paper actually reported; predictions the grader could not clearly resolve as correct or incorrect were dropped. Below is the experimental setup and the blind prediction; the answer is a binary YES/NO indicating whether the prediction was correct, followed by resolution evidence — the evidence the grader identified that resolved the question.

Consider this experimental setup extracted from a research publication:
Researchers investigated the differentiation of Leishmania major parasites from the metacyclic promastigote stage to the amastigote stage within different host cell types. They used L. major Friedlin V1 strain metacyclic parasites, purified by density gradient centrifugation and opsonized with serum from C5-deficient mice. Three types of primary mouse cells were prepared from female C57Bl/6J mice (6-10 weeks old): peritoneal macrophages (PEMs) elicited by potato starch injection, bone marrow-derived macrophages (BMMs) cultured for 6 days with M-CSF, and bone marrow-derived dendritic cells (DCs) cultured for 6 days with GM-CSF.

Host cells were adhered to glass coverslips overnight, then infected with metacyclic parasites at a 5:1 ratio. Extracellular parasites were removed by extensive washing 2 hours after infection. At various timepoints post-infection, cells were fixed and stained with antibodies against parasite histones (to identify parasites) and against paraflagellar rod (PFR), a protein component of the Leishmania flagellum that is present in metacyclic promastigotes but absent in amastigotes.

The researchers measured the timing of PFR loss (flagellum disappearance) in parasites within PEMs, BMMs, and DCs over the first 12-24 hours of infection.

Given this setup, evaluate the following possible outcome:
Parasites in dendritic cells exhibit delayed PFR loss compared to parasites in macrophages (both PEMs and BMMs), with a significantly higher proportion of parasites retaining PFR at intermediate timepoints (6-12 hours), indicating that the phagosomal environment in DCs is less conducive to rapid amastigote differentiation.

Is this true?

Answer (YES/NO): NO